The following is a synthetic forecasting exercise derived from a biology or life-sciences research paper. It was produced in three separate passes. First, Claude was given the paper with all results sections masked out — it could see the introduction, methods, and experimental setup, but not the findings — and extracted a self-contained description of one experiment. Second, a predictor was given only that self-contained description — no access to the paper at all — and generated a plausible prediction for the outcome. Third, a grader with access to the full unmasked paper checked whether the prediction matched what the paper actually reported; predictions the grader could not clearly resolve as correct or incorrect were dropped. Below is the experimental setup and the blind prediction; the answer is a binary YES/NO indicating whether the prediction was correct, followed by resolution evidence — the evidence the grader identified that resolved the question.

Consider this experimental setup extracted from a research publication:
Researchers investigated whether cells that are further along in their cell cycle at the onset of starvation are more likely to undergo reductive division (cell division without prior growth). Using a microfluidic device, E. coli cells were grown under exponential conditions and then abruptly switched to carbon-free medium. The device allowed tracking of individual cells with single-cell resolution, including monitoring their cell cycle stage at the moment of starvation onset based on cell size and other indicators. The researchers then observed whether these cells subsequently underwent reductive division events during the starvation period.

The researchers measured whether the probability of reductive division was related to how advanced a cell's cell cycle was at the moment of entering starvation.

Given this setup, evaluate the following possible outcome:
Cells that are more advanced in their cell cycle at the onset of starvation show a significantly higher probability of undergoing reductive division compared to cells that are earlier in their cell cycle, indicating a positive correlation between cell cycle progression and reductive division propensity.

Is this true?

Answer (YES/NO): YES